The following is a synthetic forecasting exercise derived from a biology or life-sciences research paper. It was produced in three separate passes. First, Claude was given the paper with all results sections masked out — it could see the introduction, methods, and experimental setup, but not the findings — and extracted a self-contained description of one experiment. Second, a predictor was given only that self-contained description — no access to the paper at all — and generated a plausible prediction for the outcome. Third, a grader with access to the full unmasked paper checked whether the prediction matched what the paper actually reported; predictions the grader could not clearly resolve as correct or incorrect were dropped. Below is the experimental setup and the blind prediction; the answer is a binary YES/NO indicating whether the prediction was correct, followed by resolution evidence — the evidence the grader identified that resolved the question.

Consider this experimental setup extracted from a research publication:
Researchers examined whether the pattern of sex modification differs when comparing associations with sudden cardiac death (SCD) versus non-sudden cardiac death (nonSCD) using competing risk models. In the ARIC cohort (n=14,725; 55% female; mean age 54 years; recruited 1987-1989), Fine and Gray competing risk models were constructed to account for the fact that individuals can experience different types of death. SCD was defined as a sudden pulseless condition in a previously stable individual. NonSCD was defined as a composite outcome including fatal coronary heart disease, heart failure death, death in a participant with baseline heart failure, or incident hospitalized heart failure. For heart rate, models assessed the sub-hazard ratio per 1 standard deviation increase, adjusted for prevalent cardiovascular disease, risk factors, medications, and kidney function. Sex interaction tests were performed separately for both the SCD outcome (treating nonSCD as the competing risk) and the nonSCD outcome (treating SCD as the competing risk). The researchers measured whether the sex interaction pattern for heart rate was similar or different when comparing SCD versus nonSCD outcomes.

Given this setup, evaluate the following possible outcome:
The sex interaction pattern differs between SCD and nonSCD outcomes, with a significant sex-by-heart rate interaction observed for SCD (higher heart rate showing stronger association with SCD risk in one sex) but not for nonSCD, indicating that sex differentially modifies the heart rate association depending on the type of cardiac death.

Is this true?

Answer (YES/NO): YES